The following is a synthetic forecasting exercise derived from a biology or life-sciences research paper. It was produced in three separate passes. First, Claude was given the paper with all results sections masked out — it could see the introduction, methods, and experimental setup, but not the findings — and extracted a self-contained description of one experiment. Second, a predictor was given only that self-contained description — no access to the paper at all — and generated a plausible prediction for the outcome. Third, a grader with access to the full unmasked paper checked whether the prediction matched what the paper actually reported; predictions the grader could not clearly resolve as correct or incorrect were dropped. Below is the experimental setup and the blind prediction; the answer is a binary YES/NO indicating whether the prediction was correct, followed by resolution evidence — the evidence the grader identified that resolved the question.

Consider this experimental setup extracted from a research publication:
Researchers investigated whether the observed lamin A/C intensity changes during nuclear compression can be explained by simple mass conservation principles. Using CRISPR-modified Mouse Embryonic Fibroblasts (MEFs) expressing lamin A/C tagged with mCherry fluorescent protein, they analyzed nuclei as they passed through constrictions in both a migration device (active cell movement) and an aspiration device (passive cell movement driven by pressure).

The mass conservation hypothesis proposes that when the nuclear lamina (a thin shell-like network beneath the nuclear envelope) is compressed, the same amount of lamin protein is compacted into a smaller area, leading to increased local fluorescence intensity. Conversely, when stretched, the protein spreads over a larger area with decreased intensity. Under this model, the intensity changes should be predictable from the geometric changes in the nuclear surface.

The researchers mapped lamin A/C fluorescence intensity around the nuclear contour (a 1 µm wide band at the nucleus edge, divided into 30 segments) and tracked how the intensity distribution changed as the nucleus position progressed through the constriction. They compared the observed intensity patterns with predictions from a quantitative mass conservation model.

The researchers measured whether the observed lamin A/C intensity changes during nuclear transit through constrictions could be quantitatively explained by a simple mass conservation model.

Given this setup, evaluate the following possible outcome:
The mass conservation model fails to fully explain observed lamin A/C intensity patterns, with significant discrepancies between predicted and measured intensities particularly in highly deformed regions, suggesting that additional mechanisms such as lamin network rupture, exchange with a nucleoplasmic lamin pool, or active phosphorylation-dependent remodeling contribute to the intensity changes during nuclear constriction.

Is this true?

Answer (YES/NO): NO